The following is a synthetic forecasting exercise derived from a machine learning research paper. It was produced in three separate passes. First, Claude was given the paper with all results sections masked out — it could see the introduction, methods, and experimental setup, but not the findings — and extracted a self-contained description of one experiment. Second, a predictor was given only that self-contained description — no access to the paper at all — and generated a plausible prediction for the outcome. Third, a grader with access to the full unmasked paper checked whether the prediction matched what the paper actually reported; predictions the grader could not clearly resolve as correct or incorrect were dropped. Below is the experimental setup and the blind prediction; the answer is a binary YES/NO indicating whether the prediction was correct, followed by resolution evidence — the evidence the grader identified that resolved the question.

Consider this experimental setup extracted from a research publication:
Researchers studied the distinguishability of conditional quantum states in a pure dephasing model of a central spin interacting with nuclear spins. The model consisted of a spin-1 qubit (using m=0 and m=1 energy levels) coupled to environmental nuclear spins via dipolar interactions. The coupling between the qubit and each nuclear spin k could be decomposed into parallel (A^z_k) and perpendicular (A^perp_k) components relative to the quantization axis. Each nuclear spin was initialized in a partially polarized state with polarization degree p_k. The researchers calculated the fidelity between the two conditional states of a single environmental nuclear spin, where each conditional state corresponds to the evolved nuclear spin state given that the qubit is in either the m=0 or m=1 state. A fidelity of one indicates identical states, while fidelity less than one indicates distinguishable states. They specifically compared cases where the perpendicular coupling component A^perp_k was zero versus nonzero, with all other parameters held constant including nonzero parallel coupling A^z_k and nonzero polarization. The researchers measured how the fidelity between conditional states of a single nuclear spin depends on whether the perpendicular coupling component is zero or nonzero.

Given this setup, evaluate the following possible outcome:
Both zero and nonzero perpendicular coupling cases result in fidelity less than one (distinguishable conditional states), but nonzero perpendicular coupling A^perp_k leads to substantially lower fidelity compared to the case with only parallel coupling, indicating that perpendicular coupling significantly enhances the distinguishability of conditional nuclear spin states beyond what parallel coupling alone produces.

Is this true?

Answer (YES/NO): NO